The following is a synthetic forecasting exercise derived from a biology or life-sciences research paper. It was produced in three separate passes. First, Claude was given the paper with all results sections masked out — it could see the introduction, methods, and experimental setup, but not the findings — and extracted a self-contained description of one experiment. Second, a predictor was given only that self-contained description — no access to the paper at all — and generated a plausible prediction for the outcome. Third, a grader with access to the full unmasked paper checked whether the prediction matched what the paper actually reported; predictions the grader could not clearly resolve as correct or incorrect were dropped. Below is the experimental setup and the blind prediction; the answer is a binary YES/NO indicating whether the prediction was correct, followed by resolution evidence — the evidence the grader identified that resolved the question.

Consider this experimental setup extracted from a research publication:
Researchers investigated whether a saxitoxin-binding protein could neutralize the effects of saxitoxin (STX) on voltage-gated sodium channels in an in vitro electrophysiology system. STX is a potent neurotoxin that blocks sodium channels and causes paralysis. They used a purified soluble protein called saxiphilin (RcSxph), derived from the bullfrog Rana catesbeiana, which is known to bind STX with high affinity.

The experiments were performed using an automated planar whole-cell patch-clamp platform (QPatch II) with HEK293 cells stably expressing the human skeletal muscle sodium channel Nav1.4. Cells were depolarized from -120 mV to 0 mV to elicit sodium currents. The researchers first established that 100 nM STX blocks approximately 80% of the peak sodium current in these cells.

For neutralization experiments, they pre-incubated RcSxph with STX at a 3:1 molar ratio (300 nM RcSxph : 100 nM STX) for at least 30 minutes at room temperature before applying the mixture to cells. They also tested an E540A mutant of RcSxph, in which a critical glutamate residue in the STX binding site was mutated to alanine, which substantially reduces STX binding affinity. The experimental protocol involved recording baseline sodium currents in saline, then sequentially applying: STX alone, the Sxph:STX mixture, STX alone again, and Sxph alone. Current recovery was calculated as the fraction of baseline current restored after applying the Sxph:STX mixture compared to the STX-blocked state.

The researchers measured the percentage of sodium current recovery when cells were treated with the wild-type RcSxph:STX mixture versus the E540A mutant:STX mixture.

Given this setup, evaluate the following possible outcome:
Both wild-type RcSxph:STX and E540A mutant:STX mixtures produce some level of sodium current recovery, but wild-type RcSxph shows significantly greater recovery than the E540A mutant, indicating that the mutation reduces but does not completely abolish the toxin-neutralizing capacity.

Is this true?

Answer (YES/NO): NO